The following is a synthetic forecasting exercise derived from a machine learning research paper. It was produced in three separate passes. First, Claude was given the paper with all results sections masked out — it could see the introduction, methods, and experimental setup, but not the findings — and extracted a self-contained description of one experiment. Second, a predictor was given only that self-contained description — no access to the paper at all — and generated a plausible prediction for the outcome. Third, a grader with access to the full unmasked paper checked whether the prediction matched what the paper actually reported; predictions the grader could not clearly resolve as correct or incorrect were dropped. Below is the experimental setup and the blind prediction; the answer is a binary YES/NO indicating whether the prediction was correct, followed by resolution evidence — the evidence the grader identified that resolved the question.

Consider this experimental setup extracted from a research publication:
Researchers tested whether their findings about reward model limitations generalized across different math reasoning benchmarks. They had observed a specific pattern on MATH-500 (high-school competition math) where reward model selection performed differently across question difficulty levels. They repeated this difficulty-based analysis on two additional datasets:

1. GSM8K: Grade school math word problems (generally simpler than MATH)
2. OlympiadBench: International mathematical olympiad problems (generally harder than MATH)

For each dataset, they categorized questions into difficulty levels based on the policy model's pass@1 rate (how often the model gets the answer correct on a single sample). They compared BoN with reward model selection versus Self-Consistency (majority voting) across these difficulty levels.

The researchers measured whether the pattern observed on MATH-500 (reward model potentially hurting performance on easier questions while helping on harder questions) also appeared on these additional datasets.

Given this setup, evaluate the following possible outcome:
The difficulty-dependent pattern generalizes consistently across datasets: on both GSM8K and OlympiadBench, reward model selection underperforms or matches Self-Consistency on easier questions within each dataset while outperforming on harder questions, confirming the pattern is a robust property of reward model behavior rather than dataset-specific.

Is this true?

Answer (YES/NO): YES